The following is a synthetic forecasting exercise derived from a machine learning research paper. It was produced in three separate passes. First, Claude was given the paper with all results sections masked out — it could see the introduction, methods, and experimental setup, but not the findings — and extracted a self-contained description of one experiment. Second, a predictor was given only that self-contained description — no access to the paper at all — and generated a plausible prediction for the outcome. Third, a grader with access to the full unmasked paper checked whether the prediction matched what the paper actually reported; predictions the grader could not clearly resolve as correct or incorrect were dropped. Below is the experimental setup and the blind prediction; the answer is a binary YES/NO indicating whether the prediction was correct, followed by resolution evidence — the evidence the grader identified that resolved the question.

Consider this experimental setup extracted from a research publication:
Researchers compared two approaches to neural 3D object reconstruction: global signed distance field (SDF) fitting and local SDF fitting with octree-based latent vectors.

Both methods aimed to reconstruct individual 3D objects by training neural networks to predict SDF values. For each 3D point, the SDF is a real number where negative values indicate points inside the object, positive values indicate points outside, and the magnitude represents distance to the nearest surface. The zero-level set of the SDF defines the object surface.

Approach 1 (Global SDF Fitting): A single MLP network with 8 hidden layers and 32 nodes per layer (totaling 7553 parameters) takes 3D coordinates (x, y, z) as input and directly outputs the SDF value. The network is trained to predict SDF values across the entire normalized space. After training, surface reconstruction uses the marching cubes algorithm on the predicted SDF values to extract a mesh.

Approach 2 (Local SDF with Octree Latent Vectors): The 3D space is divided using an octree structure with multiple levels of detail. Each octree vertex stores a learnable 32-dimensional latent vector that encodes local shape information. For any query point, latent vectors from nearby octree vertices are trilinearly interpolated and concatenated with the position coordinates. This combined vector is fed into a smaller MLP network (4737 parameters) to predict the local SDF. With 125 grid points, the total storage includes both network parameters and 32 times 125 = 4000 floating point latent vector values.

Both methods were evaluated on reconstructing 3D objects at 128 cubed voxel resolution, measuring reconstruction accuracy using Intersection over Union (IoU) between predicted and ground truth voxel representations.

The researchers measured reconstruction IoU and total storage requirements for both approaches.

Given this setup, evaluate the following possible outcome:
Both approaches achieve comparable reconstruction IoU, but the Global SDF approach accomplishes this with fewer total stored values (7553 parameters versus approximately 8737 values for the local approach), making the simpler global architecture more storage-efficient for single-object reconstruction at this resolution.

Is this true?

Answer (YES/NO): YES